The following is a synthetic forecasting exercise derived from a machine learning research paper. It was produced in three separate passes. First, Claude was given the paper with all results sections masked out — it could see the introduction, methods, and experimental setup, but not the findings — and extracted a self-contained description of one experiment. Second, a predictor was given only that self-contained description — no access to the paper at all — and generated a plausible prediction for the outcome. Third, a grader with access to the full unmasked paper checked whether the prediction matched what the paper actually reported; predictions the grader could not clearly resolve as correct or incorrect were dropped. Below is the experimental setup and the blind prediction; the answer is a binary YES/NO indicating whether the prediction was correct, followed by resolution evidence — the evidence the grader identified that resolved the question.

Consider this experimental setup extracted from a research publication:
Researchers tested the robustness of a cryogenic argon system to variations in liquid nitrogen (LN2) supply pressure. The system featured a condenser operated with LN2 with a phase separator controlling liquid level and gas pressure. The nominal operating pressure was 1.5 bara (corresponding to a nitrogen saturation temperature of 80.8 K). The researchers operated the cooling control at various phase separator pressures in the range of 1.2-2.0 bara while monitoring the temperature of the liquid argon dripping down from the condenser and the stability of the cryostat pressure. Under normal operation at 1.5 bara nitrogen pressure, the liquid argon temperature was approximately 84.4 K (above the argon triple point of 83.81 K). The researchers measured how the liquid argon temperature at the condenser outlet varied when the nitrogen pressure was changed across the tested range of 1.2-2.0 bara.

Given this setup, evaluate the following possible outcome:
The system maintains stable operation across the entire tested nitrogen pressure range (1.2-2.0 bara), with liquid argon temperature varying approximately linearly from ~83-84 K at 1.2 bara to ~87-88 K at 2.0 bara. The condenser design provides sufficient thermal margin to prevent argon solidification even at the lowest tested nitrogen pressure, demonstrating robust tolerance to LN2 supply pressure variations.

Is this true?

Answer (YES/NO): NO